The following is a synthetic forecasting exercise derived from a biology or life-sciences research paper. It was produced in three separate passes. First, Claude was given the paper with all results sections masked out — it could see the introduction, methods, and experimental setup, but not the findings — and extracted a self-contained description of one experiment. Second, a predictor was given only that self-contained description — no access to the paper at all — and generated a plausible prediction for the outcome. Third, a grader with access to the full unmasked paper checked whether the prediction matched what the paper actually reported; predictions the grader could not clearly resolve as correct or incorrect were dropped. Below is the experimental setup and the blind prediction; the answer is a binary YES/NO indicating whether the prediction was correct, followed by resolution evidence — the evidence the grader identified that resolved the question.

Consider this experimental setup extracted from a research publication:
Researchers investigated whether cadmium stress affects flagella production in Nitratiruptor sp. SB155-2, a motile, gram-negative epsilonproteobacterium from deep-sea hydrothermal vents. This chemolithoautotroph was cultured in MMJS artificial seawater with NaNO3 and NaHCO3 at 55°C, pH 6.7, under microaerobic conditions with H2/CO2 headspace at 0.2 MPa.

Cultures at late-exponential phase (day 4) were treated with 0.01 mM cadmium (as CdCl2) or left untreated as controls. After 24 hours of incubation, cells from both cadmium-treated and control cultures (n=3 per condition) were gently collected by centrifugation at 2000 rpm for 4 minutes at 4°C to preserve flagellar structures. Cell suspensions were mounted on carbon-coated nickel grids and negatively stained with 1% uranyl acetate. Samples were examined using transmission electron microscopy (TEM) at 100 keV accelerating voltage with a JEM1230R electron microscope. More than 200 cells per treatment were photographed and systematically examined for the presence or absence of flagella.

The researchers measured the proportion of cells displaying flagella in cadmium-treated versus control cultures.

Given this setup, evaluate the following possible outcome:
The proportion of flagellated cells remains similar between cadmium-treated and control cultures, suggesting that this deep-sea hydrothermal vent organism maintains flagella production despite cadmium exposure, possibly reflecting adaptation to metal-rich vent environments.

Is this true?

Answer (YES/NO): NO